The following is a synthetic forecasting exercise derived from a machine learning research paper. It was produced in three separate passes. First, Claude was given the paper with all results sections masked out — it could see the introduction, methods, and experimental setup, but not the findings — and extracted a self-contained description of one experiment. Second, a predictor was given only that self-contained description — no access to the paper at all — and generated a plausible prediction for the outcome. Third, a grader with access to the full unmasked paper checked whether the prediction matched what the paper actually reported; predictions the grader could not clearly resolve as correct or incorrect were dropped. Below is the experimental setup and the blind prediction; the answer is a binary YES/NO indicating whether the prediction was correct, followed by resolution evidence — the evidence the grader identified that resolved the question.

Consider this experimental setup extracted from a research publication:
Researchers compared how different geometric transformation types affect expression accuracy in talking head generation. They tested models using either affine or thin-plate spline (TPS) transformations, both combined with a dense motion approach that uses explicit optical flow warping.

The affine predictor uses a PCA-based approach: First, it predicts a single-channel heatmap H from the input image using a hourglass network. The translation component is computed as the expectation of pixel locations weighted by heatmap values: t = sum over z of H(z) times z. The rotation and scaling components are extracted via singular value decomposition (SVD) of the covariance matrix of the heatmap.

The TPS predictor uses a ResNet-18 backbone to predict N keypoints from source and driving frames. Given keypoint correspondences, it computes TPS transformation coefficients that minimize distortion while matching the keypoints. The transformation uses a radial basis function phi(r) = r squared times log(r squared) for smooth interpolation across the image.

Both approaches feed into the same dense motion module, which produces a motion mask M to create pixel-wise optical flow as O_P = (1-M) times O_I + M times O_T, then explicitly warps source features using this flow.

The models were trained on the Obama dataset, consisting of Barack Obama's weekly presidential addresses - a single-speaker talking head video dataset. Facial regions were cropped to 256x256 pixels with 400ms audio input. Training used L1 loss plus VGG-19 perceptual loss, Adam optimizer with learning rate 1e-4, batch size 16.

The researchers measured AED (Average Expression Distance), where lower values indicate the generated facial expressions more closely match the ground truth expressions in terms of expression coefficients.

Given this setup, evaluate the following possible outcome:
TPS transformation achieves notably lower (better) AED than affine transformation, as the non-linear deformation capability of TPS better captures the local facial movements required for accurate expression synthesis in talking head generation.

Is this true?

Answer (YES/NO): NO